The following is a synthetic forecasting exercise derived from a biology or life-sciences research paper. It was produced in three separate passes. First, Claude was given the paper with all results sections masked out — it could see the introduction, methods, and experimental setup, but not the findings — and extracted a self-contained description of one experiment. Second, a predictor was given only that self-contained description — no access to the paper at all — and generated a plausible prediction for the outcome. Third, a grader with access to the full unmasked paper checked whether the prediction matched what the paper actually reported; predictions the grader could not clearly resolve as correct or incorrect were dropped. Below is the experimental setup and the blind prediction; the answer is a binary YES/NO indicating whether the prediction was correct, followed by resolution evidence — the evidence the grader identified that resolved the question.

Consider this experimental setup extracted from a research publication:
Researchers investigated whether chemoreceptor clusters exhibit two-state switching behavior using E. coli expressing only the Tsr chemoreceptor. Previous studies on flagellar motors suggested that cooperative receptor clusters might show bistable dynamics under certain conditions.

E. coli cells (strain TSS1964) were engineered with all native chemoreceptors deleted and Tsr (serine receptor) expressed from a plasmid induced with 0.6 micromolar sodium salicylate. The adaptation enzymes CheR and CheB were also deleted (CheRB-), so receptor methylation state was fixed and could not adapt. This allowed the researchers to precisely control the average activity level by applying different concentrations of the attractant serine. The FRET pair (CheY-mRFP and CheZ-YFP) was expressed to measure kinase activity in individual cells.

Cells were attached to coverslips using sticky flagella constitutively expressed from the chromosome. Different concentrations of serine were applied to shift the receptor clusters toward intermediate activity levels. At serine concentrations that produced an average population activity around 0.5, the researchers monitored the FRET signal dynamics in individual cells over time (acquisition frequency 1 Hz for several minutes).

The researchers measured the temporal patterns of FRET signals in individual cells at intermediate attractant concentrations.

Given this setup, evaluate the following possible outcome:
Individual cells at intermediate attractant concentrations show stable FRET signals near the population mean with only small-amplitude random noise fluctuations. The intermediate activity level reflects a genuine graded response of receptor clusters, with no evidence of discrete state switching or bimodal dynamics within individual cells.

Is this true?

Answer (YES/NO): NO